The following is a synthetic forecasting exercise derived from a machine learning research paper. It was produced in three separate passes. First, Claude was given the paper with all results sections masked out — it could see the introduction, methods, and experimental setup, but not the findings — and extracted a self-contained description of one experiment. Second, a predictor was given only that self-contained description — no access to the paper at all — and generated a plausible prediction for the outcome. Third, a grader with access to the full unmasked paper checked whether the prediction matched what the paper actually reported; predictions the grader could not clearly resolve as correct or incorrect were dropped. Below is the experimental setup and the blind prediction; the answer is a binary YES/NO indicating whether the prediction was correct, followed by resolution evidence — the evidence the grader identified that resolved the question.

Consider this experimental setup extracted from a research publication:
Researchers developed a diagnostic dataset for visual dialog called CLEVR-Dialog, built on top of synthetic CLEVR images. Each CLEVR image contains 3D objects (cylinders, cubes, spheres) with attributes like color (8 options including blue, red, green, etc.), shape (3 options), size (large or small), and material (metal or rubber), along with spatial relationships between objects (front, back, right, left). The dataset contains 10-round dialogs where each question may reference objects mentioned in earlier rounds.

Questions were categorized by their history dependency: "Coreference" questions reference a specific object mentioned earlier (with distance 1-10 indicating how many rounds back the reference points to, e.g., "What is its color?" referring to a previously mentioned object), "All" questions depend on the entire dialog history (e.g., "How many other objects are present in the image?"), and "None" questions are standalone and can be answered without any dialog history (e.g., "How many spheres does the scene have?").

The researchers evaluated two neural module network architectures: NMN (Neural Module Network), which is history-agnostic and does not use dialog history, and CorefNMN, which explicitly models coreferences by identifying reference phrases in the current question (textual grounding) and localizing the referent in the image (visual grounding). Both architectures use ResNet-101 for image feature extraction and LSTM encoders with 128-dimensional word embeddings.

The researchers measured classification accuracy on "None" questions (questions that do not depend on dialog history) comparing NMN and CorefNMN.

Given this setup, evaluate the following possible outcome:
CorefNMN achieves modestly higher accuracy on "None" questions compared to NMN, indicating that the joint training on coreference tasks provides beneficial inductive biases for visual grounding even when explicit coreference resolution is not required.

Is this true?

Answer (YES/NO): NO